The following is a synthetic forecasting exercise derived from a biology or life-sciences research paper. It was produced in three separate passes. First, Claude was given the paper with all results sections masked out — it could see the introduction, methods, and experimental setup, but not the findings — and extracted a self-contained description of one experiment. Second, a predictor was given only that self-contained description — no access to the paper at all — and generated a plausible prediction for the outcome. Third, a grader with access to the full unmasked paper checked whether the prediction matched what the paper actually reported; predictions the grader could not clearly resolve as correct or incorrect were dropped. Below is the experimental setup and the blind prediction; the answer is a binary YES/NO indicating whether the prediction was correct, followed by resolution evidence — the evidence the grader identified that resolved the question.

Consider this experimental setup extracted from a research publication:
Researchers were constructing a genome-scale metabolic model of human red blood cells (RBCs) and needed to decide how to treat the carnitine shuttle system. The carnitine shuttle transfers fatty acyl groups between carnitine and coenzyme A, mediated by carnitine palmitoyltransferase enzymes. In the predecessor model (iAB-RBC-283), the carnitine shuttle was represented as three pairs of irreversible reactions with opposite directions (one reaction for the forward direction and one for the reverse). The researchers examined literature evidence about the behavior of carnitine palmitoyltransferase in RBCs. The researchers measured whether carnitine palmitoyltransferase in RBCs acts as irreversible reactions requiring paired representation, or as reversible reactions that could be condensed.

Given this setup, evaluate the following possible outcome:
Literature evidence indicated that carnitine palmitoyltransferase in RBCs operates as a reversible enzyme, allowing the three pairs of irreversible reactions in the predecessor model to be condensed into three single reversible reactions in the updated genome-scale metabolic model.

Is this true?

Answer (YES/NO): YES